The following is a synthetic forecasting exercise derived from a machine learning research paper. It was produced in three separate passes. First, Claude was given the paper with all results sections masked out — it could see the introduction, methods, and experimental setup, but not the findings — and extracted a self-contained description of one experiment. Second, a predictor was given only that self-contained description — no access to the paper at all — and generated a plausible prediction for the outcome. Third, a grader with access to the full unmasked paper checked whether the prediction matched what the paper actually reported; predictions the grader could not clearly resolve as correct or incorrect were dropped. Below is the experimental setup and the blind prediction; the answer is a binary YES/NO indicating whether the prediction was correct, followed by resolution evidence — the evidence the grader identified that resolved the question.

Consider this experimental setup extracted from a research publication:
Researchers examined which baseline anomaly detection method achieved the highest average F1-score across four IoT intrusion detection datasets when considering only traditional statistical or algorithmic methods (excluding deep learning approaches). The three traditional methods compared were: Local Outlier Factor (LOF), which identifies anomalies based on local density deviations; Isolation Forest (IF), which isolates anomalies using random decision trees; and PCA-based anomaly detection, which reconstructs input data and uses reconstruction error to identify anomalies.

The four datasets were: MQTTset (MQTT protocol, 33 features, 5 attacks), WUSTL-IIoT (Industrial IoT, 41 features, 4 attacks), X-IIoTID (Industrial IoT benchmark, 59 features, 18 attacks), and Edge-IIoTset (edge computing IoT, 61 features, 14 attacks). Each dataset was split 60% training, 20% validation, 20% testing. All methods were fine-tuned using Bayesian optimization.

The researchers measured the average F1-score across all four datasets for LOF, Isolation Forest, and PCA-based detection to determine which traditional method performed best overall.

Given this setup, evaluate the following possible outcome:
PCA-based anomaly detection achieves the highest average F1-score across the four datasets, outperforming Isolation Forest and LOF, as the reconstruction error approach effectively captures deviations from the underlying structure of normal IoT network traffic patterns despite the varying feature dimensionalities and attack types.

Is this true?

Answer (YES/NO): YES